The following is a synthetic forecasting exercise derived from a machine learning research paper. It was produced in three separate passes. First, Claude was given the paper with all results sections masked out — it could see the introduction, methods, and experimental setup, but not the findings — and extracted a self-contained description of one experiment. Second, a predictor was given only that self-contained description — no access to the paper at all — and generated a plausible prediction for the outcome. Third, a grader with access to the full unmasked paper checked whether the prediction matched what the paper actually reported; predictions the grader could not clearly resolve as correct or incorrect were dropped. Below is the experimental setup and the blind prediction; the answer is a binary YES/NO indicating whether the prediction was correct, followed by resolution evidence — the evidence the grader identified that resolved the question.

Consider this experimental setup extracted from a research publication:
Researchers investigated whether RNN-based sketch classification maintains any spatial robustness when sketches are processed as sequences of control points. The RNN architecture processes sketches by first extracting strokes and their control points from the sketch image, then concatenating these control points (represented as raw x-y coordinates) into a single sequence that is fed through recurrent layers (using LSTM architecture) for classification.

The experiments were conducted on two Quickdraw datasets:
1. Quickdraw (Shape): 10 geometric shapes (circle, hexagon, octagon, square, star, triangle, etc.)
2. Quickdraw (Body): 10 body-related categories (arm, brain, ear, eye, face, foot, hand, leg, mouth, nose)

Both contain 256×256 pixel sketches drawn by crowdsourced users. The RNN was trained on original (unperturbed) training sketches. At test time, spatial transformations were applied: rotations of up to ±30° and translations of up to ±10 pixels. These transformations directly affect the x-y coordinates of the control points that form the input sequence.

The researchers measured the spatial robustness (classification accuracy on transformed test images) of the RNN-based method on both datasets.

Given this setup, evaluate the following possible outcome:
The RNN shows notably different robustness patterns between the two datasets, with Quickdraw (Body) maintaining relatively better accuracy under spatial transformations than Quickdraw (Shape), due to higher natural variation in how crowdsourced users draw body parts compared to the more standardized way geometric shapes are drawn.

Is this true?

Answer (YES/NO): NO